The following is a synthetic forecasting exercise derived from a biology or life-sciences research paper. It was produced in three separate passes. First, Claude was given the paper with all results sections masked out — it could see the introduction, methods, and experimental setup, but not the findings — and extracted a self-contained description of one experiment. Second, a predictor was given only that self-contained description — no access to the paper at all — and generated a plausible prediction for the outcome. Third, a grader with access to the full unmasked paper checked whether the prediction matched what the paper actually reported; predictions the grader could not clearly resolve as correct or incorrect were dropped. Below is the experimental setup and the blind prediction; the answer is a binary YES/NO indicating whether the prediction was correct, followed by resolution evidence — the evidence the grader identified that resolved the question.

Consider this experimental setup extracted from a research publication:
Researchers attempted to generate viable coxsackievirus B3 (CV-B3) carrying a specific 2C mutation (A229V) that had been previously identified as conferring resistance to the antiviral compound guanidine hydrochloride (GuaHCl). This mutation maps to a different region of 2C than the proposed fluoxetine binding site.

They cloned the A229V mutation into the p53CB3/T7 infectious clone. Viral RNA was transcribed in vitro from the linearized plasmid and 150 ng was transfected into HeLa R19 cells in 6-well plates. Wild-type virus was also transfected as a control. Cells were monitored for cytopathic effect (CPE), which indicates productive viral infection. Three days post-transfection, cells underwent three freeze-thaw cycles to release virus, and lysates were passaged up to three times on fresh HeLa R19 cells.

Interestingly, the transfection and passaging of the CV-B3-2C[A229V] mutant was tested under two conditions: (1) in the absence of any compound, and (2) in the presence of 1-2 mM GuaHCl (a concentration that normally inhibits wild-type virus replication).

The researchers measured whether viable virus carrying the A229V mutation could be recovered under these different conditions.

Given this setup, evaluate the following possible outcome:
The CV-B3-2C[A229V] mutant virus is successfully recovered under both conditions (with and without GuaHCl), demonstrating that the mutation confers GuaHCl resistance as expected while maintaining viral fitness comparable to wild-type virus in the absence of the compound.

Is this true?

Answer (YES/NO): NO